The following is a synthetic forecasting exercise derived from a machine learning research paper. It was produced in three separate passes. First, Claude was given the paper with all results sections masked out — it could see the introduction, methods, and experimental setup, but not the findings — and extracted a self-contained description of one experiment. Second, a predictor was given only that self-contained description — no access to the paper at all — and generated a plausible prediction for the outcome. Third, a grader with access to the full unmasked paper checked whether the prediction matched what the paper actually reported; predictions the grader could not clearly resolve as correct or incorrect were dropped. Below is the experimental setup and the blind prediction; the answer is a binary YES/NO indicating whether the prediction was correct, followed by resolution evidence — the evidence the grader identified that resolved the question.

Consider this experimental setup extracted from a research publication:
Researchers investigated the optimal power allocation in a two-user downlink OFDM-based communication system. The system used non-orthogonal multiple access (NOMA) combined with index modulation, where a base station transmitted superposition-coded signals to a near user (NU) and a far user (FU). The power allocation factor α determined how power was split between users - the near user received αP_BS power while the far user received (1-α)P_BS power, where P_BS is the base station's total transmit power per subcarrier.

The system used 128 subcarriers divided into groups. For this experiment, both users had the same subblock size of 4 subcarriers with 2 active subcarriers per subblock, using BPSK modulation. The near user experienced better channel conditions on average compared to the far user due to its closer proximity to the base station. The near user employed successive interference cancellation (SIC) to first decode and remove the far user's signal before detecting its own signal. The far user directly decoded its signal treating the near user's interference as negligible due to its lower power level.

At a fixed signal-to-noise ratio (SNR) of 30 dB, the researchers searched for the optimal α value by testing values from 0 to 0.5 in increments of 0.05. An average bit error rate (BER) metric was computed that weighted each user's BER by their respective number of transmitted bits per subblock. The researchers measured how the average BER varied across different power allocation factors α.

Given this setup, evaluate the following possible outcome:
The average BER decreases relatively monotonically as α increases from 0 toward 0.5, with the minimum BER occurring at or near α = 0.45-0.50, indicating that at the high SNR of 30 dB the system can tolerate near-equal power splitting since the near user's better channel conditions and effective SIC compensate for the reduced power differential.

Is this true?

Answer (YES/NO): NO